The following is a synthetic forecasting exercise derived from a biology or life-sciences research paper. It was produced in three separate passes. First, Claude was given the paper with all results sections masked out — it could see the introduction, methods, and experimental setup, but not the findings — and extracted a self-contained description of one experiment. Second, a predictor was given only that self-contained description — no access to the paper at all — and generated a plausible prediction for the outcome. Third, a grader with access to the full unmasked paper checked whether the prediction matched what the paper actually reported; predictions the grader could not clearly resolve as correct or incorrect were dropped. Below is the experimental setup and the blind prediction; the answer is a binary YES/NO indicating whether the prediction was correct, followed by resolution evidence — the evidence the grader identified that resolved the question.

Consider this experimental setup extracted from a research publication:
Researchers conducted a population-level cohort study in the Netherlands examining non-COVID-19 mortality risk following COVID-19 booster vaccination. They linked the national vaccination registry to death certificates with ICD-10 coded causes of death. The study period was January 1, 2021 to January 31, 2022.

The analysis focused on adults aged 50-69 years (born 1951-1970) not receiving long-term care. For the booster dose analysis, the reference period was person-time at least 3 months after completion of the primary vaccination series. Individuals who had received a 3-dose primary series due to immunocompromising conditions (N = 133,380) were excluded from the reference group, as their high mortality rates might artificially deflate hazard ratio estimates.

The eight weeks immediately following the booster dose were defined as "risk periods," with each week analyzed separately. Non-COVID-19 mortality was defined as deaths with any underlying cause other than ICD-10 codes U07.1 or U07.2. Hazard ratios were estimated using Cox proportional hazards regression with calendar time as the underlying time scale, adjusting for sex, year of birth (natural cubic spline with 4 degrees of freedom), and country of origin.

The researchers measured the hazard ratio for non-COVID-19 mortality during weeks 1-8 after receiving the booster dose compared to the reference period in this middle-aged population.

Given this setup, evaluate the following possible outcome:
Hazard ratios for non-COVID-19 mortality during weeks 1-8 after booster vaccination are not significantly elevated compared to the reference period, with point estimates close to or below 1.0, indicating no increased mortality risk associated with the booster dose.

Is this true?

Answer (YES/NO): YES